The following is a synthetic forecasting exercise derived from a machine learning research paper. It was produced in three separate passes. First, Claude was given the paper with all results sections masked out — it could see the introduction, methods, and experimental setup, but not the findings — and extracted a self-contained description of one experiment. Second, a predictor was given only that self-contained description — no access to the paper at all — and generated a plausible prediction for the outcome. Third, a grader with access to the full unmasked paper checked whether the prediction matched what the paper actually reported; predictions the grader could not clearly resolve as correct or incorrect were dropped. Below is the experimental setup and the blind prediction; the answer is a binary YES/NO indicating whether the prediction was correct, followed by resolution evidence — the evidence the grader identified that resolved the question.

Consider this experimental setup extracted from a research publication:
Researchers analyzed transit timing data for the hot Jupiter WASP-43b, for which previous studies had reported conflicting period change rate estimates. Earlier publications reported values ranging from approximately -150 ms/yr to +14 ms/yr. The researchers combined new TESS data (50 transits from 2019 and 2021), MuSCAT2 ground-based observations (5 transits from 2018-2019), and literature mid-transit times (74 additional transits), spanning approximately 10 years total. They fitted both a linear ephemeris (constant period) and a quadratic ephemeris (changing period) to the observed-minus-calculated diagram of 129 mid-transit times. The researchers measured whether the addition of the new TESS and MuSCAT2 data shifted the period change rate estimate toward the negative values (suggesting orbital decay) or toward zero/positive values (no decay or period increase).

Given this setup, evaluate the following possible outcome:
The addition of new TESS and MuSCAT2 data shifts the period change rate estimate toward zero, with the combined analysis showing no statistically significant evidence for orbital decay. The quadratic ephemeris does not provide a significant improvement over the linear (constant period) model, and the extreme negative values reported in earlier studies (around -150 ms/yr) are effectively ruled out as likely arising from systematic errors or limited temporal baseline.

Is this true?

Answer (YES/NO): YES